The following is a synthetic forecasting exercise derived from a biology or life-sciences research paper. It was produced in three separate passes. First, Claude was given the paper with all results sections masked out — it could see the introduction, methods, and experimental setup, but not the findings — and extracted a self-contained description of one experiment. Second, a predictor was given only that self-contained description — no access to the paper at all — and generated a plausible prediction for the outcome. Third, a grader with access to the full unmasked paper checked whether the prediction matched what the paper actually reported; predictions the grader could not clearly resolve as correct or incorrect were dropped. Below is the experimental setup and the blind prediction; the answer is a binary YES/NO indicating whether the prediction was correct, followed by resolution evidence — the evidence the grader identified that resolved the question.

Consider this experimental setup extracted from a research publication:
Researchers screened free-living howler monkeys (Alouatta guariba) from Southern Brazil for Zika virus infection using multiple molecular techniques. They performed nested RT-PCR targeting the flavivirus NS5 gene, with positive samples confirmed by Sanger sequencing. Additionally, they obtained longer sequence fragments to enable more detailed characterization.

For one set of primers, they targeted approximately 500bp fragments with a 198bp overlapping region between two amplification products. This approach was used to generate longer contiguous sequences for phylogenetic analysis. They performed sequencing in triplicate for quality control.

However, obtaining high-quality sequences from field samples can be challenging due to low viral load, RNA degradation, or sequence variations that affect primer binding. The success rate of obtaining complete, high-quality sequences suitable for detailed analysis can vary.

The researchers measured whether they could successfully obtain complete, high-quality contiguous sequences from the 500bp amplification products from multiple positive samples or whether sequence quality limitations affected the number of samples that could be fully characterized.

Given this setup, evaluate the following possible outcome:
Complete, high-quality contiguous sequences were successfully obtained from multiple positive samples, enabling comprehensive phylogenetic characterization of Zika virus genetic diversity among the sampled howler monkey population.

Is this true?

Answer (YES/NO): NO